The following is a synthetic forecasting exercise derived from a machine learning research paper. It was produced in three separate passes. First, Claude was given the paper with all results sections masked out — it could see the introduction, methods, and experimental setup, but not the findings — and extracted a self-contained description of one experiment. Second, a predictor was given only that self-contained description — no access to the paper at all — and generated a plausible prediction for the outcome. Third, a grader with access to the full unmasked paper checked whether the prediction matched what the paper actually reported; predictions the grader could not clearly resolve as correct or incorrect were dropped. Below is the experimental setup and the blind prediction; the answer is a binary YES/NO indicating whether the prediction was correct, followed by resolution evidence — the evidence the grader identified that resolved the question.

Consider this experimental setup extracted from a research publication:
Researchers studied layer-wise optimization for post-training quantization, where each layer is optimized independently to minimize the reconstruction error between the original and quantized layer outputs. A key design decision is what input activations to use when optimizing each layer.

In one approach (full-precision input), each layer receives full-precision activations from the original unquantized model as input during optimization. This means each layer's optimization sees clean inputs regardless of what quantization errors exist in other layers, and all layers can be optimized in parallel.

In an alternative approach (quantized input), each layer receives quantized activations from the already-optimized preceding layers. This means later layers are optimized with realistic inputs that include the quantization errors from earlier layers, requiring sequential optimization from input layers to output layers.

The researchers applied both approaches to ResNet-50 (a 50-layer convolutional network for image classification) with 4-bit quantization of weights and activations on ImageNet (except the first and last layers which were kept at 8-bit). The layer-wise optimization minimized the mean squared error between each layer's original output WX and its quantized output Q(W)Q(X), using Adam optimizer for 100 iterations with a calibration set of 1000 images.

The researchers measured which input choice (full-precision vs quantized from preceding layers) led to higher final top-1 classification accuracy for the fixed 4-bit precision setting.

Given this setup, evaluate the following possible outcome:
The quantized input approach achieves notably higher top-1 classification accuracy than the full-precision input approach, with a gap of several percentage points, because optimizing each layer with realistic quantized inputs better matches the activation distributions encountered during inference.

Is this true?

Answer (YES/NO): NO